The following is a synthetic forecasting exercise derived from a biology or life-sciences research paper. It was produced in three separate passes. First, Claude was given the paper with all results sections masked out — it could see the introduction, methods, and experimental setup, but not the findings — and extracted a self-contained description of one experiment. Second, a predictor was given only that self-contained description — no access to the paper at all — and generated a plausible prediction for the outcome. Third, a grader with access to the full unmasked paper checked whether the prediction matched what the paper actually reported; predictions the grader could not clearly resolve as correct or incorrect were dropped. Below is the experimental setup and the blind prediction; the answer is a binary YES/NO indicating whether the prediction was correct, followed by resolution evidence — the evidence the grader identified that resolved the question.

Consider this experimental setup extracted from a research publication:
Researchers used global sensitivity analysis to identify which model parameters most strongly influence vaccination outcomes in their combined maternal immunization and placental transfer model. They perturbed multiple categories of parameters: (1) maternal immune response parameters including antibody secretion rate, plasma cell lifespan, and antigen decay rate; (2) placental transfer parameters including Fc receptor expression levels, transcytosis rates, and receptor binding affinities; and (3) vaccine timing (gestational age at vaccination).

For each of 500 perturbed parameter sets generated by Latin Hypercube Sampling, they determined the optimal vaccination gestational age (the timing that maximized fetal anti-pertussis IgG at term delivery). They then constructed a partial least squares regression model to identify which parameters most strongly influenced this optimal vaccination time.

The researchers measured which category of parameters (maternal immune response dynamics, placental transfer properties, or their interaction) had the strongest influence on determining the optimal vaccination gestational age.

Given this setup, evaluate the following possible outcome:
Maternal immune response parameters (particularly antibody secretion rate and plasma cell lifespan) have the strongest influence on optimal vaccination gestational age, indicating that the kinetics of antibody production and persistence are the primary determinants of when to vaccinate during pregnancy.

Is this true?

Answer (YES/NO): NO